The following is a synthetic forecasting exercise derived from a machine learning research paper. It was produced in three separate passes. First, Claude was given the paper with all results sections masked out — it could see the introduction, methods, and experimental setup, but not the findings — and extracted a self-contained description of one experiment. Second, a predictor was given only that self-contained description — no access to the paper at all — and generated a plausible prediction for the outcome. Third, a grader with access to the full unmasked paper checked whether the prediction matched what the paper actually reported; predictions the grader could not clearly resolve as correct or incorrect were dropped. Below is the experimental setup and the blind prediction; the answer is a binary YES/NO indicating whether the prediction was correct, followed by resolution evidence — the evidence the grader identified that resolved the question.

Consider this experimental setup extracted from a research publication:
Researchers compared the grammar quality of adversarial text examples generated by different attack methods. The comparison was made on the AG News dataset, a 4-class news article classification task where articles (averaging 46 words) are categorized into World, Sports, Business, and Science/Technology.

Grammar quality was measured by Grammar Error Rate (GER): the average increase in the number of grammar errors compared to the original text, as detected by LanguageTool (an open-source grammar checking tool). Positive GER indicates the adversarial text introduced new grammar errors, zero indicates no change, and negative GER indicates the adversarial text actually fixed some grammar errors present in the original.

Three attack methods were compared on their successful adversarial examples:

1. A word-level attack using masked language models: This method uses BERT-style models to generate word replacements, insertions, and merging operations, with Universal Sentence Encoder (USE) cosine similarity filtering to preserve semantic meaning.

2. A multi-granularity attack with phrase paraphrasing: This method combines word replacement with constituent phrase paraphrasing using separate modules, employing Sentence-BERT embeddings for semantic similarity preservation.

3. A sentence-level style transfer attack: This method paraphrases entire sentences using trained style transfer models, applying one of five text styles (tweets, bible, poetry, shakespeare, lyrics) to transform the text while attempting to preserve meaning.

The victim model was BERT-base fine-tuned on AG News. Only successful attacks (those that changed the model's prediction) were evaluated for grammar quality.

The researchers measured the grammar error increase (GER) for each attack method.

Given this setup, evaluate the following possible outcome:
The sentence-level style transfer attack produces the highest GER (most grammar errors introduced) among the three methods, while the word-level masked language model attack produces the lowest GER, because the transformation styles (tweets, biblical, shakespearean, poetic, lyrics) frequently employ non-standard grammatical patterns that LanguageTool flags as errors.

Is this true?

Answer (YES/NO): NO